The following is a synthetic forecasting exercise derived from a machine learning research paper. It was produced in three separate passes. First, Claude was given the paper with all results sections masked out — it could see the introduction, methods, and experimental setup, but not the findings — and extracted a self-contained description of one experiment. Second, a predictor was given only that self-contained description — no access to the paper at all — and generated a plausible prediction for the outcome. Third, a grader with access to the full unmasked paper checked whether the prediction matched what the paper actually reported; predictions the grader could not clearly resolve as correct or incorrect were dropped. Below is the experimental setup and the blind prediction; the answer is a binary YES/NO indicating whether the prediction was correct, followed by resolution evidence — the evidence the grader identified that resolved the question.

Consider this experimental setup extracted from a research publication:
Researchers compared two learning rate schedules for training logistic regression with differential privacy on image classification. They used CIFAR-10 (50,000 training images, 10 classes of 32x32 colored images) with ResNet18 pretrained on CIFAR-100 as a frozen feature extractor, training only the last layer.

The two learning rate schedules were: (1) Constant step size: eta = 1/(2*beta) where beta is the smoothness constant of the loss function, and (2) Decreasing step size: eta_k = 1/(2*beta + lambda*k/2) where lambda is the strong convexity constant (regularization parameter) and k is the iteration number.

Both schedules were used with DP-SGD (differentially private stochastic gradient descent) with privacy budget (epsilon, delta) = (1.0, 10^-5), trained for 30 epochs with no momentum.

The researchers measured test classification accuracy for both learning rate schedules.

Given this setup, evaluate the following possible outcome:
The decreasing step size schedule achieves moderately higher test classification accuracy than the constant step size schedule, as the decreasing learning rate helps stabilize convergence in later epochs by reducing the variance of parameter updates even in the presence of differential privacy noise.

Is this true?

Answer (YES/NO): NO